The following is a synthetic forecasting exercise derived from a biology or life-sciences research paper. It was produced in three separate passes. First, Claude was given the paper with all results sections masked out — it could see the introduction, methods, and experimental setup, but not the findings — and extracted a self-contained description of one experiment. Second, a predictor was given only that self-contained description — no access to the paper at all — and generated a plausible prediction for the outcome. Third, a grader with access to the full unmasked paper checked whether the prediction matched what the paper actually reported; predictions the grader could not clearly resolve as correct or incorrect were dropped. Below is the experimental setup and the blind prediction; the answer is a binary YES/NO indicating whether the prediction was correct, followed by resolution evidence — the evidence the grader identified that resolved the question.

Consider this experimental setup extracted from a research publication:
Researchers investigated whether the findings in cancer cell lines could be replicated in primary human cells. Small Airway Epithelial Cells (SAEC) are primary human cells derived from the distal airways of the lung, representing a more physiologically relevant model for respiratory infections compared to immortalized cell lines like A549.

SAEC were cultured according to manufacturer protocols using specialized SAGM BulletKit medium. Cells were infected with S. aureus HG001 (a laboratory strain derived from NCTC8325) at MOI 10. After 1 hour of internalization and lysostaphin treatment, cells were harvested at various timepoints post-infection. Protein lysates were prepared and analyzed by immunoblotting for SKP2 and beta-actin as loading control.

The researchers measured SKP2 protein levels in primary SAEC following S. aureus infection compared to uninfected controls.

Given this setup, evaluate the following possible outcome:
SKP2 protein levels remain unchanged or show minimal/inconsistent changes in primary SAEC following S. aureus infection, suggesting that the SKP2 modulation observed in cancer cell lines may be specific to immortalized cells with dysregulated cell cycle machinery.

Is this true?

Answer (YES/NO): NO